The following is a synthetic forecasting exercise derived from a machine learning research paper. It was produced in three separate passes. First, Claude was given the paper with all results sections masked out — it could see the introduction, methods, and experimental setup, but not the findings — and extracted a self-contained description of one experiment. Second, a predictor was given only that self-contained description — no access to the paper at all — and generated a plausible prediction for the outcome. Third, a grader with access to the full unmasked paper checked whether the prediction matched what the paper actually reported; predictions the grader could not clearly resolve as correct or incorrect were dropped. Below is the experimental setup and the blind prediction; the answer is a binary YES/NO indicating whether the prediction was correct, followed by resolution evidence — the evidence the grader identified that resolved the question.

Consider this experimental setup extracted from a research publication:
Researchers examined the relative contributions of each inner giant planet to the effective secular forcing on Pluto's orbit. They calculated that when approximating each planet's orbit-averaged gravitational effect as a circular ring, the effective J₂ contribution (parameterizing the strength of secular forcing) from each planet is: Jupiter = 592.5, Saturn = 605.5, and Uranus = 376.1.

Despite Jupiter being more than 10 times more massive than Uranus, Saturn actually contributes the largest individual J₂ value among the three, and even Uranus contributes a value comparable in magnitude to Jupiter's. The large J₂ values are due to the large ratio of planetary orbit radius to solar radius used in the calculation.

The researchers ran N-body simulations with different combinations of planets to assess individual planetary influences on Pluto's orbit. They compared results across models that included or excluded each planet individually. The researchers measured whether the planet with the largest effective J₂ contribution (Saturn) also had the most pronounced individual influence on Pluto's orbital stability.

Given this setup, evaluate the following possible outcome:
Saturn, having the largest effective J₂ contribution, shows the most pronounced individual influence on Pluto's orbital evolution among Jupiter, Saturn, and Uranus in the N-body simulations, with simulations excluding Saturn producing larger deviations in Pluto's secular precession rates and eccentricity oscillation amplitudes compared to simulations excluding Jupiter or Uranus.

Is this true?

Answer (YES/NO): NO